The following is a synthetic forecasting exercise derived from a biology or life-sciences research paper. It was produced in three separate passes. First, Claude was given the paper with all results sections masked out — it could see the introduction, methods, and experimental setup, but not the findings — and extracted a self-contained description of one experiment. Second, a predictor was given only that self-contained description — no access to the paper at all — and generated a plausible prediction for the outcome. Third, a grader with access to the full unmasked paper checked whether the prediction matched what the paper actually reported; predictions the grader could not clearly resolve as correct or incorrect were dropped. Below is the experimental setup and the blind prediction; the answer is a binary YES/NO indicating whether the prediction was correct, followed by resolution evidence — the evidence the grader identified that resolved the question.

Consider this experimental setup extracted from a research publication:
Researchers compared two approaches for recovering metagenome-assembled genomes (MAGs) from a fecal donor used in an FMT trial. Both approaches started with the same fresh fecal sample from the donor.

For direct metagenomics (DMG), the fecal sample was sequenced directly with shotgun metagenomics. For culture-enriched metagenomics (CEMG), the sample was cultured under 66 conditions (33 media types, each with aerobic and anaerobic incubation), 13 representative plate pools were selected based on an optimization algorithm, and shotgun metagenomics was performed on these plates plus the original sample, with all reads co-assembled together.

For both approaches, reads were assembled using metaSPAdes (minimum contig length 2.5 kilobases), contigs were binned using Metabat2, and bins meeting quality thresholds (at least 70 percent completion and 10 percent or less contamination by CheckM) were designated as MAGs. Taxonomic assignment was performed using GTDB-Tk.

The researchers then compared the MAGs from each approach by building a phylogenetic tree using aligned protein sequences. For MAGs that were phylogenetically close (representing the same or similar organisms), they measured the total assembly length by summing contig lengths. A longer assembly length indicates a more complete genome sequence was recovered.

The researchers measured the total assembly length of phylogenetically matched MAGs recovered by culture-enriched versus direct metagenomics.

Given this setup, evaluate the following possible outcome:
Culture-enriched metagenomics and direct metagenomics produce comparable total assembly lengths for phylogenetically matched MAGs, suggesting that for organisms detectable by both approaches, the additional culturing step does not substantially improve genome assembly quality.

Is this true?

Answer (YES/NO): NO